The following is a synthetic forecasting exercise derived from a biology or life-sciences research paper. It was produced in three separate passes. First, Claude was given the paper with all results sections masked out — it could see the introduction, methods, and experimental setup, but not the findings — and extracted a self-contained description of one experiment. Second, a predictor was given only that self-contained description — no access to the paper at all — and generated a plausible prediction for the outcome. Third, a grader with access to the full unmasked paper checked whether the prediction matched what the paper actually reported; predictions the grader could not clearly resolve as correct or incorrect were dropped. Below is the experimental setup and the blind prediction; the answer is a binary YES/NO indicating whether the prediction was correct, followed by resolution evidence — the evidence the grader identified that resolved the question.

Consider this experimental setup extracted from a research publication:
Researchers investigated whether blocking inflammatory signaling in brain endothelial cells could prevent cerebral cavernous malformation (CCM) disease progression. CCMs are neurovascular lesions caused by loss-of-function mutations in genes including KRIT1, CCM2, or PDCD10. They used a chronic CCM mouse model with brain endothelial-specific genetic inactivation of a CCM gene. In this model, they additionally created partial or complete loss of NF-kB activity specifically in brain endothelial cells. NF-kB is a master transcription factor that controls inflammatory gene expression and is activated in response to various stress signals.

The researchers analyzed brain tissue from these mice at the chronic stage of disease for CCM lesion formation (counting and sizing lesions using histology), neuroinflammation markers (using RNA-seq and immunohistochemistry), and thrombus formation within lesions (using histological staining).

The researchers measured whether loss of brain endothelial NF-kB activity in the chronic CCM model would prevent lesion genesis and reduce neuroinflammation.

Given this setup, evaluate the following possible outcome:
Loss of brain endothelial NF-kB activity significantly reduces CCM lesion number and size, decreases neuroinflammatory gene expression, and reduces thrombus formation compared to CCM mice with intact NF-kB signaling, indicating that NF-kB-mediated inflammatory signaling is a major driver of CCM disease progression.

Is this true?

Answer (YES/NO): NO